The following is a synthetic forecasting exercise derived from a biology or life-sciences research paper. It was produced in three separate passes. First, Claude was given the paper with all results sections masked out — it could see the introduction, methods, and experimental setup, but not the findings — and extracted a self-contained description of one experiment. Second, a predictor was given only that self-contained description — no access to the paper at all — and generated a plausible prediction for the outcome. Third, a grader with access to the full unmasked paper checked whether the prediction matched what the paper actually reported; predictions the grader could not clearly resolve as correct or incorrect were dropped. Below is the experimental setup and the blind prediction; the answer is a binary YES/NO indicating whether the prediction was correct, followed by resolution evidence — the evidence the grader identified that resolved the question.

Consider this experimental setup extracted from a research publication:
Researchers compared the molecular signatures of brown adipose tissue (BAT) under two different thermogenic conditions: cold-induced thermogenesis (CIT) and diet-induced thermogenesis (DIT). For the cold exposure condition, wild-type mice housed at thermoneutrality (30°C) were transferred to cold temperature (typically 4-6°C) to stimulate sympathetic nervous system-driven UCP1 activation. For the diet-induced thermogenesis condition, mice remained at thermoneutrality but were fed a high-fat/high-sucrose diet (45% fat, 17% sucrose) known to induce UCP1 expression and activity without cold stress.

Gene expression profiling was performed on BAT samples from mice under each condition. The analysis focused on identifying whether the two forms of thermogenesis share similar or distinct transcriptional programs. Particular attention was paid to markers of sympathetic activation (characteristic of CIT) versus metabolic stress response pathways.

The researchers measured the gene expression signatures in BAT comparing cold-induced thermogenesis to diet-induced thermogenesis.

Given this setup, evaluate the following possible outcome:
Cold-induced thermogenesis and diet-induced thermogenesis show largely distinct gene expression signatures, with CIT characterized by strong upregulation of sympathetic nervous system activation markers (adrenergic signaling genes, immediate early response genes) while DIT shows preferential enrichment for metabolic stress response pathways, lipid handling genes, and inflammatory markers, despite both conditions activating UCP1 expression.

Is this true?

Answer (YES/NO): NO